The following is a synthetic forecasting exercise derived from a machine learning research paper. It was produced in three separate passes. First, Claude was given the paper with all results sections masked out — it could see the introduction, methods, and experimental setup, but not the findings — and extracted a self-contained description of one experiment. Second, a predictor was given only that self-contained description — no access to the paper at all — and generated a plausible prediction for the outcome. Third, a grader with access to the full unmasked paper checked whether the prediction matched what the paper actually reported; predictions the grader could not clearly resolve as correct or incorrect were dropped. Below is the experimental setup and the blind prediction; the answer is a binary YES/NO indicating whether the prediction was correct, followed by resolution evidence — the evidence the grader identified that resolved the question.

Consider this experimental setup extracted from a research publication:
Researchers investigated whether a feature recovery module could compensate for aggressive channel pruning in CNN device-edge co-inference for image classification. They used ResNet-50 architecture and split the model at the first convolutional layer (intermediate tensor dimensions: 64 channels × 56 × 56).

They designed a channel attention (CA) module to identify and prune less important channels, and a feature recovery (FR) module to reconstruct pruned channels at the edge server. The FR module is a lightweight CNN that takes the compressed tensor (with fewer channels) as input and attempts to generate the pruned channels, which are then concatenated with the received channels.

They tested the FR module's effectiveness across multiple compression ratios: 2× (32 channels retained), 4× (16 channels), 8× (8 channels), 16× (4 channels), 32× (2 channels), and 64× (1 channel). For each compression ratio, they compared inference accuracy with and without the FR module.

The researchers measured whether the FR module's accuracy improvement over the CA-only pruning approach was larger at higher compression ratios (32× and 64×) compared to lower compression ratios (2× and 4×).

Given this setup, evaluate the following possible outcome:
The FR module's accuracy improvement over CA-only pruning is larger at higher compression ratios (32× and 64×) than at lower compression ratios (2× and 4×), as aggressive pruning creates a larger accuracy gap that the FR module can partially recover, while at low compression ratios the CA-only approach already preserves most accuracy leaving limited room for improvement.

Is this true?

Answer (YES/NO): NO